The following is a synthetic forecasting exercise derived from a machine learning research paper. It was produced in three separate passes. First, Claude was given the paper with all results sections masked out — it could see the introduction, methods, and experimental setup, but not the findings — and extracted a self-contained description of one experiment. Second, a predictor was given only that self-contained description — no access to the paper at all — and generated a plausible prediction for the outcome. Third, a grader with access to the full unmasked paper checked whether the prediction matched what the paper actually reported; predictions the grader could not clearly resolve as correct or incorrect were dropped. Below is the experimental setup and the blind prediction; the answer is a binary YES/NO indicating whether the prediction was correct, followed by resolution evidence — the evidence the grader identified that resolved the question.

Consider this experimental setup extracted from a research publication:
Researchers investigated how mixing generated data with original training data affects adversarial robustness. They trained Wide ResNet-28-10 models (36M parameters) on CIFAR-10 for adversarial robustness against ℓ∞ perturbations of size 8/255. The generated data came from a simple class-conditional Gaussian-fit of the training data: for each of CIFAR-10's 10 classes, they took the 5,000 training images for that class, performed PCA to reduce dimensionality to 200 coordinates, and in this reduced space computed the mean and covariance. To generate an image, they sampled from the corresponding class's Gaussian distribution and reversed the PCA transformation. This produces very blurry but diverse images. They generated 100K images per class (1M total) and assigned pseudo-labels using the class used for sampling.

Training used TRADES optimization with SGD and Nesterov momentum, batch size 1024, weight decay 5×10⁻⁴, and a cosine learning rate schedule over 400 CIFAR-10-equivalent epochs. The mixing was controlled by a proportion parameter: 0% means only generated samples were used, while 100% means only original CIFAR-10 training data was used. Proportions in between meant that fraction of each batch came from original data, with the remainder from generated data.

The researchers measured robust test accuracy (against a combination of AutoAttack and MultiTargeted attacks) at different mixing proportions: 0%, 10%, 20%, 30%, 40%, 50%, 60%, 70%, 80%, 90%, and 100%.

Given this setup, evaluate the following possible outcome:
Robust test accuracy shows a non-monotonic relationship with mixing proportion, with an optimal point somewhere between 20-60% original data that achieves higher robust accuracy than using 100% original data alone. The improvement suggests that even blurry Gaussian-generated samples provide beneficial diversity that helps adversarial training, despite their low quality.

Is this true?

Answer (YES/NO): NO